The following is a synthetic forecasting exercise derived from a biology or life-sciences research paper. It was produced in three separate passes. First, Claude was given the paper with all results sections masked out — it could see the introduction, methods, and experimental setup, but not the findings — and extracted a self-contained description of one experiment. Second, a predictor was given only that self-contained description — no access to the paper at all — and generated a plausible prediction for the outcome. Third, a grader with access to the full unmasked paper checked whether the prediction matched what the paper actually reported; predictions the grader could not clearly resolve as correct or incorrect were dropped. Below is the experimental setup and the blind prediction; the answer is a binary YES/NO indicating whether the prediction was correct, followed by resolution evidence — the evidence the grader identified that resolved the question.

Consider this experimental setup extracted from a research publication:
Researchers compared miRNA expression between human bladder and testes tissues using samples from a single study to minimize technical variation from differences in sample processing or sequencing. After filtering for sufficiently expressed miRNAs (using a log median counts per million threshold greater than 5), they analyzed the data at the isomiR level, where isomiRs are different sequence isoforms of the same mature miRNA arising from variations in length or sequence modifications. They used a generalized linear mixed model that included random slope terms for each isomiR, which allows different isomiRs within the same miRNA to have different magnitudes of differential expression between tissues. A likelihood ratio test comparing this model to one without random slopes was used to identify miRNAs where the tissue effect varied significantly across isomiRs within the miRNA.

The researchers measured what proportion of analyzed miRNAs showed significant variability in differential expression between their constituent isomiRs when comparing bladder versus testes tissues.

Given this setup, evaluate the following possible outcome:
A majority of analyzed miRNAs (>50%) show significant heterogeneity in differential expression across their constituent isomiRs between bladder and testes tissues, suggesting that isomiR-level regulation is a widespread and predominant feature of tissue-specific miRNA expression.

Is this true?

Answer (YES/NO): YES